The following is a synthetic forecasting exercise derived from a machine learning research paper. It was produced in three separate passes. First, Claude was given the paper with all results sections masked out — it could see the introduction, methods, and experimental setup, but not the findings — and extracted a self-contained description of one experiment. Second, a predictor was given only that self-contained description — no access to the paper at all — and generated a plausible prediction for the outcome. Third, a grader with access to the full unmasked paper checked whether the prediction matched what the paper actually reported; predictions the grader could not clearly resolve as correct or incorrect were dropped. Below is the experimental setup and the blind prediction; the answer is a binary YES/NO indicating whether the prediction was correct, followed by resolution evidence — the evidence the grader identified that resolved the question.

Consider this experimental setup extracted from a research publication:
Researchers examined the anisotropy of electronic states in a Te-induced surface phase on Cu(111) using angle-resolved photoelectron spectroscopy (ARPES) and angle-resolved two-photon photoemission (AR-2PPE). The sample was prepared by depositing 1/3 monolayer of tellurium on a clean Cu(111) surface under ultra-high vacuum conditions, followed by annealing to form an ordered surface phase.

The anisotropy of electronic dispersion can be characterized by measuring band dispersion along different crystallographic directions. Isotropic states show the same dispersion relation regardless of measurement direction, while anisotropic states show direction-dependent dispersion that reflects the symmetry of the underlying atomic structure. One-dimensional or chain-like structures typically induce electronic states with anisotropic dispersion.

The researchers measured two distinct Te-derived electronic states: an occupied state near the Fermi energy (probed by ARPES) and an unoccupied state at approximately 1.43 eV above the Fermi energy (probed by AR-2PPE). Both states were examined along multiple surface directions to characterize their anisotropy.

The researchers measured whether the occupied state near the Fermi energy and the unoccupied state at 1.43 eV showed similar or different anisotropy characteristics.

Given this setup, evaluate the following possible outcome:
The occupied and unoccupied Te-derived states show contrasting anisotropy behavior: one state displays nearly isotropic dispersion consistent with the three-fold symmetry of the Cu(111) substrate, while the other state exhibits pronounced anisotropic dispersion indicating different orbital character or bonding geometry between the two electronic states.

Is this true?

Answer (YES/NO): YES